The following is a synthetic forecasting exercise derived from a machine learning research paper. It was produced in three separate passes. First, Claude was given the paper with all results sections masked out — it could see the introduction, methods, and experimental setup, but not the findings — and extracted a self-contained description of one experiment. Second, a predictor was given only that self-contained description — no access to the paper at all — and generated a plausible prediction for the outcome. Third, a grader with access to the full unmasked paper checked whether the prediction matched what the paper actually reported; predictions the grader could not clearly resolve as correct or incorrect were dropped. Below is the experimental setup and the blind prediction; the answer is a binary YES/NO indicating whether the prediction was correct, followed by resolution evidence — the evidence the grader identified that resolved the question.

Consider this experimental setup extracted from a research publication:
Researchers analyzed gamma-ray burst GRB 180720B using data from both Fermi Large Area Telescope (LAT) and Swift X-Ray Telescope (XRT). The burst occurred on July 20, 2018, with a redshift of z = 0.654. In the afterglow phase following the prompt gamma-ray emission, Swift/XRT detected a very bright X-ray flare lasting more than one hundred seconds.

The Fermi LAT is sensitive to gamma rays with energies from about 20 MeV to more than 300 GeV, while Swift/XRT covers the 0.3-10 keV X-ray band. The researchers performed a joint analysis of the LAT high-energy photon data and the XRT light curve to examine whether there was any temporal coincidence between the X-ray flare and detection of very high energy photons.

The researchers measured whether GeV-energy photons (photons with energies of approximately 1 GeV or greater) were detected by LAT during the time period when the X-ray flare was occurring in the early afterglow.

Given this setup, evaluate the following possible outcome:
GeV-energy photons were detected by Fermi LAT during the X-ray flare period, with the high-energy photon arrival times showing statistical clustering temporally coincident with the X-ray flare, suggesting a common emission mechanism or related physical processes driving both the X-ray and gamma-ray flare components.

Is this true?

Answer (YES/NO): YES